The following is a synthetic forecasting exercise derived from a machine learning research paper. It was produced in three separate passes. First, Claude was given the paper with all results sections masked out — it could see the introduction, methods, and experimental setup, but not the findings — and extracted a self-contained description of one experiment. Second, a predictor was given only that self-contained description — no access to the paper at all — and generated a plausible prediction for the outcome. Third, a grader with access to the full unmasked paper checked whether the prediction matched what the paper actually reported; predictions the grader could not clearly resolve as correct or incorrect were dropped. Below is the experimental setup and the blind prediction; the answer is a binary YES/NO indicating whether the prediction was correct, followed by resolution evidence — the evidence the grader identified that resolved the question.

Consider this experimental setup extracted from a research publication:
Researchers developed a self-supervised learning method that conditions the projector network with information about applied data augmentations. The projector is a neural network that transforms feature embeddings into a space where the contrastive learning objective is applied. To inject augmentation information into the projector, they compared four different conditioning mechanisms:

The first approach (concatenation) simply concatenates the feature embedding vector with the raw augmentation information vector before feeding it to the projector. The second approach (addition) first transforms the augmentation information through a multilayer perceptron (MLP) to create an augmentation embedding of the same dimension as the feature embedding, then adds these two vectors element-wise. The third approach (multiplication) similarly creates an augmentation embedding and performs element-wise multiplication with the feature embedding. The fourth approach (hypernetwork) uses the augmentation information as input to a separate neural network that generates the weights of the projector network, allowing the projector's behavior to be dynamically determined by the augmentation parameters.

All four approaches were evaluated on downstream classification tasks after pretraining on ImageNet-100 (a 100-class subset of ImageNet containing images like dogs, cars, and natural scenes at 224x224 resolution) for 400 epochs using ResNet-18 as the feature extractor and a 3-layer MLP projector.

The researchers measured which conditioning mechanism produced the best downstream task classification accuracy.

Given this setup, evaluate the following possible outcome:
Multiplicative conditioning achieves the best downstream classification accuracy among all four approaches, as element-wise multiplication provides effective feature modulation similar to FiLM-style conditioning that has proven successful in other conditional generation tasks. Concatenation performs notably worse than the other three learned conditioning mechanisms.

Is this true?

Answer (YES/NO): NO